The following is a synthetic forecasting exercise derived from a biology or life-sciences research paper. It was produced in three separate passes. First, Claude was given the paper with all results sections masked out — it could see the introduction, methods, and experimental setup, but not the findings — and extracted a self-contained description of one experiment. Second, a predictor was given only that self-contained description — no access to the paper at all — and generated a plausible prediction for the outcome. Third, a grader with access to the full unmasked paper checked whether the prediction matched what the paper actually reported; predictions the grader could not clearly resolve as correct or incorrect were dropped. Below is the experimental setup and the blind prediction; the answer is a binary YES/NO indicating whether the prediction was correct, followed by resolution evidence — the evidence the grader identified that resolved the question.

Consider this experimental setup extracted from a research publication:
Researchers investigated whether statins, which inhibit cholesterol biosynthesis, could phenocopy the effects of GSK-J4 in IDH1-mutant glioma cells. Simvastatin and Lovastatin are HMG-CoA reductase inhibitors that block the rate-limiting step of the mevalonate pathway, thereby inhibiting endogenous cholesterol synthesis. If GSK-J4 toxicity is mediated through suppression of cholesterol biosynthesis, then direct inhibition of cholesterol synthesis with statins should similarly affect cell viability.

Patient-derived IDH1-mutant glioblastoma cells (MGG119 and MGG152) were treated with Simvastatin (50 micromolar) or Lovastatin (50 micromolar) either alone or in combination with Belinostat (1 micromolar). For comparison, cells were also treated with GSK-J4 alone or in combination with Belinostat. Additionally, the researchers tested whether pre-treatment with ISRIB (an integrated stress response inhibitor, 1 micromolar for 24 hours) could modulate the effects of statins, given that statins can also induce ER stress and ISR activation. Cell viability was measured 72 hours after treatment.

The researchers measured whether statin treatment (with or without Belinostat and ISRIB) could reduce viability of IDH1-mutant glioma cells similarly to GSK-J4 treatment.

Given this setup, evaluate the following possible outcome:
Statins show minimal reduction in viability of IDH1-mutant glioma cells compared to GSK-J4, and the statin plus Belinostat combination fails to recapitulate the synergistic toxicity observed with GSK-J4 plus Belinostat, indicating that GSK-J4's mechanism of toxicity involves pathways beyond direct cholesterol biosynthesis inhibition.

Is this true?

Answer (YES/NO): NO